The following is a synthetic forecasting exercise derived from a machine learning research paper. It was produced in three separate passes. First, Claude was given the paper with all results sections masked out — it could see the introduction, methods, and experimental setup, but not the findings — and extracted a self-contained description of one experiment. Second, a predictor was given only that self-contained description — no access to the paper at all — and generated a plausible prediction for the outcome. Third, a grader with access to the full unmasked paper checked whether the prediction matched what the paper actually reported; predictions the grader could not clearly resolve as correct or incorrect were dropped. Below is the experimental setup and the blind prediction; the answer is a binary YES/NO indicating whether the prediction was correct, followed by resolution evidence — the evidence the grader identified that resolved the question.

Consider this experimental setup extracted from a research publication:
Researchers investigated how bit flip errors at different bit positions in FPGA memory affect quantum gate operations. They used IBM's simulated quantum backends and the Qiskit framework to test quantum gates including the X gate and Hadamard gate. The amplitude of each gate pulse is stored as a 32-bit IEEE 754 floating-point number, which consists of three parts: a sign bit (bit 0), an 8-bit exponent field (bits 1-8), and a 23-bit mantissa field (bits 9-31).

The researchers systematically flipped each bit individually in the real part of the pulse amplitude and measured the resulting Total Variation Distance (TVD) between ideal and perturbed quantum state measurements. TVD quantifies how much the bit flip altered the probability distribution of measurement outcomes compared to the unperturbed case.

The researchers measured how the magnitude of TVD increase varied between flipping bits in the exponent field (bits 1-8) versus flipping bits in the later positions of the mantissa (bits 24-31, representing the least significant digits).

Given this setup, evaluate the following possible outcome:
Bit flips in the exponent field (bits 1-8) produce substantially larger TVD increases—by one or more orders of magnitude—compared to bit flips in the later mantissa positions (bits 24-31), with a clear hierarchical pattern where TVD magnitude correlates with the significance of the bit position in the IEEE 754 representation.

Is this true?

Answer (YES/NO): YES